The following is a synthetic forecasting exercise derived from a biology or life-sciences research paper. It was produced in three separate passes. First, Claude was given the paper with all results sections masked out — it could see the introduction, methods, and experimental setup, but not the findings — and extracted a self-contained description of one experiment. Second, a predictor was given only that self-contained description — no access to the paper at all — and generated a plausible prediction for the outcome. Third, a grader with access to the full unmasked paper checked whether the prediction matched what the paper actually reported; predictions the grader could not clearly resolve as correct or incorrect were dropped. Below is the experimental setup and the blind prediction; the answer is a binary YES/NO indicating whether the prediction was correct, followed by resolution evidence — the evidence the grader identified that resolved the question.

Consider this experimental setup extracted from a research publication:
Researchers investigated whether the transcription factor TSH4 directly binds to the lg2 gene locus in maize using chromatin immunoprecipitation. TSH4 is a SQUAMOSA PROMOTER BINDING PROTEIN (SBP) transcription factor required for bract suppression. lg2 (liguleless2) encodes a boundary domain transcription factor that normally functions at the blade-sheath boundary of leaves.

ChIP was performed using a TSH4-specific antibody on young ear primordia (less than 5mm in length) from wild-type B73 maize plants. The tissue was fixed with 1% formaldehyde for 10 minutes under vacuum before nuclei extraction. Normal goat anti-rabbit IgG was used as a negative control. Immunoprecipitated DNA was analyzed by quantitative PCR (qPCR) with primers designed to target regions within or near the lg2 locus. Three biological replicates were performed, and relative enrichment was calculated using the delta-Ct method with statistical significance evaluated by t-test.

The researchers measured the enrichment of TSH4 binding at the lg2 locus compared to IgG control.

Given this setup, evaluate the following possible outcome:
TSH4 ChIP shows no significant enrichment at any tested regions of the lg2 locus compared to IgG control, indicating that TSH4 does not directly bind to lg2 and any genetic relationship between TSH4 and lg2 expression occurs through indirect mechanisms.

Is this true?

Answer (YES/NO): NO